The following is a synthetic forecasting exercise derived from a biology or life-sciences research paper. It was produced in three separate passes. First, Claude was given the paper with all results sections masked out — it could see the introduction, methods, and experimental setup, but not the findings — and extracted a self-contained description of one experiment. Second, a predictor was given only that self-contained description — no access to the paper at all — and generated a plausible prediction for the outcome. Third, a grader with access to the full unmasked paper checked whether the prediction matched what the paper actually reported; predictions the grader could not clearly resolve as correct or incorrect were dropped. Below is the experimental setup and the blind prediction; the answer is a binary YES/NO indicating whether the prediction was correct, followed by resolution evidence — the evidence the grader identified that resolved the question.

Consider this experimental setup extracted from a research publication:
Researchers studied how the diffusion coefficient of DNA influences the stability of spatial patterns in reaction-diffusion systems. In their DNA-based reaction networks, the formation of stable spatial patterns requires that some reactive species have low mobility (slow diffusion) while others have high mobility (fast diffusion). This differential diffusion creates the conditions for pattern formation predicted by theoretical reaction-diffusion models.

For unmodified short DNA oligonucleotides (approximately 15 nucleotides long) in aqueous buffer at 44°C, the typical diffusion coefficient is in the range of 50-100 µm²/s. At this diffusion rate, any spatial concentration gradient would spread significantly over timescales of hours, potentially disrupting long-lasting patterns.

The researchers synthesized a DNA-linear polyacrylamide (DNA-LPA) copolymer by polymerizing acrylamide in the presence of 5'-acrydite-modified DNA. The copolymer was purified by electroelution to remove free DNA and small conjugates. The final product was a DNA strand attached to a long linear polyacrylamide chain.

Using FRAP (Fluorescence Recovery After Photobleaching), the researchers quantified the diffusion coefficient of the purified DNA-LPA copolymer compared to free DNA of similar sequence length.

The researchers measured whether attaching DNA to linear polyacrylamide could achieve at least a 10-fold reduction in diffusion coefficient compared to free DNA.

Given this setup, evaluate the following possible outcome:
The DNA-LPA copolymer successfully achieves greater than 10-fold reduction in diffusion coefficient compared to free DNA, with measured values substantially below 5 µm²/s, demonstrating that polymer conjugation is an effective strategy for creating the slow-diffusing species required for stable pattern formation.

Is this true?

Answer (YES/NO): NO